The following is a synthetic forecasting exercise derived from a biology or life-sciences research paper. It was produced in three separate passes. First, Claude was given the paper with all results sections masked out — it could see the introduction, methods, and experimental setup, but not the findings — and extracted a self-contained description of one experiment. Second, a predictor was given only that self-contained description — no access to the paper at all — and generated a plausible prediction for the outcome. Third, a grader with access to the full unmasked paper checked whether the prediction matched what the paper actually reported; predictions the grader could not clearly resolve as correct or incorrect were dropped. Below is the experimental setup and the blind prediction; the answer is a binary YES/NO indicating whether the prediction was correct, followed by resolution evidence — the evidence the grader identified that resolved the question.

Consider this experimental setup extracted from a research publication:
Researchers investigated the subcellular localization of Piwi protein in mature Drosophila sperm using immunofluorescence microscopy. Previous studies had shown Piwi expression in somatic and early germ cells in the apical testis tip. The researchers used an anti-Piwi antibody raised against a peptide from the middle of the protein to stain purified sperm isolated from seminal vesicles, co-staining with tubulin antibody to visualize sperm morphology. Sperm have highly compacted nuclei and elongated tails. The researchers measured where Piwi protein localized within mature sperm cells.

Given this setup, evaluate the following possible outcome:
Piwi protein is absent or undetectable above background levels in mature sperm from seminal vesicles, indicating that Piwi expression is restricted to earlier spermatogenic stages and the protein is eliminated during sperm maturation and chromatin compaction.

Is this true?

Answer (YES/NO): NO